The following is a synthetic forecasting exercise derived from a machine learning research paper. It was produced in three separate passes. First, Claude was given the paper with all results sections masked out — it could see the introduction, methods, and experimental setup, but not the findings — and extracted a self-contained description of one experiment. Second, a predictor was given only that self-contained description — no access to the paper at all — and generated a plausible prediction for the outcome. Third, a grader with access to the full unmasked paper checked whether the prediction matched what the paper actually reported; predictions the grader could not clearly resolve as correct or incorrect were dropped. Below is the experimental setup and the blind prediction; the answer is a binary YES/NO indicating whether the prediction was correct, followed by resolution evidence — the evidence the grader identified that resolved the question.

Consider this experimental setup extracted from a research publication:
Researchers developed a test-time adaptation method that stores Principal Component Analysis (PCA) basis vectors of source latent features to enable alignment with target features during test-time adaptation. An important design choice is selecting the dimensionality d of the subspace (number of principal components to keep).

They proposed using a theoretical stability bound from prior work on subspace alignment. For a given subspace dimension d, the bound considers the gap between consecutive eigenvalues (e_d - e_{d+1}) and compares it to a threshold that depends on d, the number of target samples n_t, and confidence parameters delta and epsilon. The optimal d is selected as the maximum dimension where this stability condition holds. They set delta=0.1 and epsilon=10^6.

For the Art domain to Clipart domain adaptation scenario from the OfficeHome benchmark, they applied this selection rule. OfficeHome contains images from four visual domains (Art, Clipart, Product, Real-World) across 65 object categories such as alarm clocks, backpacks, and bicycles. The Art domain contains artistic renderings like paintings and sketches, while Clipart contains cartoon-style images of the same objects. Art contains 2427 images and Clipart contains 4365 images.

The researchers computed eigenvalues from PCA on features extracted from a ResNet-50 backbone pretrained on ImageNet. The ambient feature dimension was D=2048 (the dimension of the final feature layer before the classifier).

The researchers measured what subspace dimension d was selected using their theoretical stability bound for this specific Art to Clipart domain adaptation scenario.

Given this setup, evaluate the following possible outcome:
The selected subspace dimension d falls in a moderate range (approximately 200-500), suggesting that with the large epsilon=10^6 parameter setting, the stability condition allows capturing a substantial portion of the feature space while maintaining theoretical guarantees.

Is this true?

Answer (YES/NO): NO